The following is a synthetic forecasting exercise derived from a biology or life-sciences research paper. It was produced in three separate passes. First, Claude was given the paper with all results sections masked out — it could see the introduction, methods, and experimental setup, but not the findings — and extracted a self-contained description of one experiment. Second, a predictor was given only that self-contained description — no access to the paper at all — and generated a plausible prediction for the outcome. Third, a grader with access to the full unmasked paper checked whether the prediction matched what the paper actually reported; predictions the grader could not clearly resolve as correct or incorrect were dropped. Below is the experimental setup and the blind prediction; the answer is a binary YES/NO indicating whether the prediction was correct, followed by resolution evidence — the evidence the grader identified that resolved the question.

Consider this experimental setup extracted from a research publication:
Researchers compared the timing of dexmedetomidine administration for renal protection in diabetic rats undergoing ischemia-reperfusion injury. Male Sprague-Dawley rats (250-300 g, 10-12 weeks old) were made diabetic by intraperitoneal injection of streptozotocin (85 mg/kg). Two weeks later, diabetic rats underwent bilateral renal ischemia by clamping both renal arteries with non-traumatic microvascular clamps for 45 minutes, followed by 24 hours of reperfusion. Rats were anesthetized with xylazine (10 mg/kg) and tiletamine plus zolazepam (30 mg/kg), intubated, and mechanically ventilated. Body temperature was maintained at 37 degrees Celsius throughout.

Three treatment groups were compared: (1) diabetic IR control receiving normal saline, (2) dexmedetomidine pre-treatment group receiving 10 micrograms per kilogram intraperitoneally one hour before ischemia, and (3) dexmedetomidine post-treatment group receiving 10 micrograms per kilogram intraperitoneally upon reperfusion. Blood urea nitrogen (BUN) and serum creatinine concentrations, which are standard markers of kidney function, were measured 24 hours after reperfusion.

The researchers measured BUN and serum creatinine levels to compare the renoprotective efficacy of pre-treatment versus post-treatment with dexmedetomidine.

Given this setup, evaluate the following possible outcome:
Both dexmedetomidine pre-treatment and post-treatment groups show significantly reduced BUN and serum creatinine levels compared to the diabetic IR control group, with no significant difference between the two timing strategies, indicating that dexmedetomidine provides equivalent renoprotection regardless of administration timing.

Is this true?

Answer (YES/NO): NO